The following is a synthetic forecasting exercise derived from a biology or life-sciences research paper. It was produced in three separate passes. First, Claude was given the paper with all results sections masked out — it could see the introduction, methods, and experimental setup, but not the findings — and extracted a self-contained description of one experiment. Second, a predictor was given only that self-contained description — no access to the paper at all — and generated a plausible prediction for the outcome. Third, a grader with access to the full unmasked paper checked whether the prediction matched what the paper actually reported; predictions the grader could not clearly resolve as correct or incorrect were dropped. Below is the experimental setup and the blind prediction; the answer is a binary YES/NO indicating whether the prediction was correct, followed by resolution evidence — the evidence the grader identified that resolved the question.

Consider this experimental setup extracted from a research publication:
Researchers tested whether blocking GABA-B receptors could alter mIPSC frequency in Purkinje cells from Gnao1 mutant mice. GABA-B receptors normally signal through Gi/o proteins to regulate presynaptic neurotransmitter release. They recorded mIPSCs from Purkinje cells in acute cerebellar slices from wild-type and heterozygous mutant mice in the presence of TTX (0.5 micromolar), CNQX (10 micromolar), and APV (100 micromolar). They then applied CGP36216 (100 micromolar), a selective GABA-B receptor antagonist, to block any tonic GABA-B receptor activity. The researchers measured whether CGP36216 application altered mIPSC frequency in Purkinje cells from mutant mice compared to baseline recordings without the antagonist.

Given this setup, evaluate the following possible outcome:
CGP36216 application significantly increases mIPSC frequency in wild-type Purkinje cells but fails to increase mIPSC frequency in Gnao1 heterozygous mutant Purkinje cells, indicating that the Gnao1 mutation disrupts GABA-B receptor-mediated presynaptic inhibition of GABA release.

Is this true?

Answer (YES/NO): NO